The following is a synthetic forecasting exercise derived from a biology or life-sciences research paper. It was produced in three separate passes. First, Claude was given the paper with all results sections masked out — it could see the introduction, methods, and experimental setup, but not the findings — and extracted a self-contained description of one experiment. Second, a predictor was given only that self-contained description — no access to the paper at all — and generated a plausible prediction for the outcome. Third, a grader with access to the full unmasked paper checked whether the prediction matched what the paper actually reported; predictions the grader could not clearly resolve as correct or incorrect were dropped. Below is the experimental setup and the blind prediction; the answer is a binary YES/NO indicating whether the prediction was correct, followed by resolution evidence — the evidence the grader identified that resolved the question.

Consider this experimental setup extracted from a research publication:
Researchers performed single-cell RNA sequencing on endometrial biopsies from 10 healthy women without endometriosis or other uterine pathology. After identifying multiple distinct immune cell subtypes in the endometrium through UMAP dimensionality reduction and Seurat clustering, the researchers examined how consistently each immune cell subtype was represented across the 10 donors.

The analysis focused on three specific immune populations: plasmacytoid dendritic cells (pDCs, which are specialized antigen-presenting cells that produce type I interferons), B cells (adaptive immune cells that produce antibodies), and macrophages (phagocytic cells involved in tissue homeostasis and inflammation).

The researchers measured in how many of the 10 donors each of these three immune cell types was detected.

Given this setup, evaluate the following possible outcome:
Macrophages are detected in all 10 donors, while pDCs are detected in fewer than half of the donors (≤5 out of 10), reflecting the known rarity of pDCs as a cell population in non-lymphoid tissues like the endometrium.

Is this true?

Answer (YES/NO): NO